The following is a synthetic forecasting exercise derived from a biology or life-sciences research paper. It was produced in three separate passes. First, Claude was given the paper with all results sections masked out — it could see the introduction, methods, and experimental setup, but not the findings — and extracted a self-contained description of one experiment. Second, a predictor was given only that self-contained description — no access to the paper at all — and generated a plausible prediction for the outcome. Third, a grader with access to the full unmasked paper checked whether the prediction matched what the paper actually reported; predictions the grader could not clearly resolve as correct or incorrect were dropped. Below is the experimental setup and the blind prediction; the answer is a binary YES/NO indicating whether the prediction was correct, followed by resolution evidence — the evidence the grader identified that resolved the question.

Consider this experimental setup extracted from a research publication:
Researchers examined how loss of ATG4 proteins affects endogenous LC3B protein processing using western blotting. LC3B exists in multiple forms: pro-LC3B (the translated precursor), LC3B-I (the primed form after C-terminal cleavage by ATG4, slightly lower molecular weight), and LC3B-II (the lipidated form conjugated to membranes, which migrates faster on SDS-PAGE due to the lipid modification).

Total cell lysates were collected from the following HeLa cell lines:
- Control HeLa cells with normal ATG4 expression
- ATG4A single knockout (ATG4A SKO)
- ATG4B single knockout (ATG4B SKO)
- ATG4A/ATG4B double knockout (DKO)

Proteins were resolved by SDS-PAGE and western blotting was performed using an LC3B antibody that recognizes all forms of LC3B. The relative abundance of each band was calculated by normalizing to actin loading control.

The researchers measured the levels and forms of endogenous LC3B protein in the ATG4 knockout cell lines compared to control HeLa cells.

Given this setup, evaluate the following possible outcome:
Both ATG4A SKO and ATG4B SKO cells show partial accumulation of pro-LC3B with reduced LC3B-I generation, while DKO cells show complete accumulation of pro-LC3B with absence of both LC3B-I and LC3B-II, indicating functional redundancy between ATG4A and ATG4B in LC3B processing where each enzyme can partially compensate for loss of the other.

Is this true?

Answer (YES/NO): NO